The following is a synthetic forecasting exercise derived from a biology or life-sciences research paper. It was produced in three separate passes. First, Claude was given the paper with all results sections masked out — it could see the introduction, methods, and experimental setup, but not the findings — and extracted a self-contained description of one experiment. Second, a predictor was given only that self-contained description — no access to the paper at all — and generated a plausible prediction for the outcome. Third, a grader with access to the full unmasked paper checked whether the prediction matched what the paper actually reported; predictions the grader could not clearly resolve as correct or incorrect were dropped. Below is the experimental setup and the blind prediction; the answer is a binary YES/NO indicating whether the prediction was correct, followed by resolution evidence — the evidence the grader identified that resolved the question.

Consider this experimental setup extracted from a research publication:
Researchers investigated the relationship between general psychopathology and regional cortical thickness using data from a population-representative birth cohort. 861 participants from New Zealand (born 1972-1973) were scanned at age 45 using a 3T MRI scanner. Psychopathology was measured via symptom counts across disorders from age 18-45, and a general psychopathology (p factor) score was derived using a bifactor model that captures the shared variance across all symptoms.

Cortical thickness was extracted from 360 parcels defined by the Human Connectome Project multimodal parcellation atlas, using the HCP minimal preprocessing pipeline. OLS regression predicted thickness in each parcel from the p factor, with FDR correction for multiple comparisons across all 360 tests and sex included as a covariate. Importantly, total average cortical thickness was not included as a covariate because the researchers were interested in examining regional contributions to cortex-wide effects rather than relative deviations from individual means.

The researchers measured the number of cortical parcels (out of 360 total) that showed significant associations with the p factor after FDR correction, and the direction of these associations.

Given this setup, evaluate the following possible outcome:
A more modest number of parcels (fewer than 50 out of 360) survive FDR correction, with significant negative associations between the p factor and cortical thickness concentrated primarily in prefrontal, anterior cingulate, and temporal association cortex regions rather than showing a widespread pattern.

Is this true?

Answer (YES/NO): NO